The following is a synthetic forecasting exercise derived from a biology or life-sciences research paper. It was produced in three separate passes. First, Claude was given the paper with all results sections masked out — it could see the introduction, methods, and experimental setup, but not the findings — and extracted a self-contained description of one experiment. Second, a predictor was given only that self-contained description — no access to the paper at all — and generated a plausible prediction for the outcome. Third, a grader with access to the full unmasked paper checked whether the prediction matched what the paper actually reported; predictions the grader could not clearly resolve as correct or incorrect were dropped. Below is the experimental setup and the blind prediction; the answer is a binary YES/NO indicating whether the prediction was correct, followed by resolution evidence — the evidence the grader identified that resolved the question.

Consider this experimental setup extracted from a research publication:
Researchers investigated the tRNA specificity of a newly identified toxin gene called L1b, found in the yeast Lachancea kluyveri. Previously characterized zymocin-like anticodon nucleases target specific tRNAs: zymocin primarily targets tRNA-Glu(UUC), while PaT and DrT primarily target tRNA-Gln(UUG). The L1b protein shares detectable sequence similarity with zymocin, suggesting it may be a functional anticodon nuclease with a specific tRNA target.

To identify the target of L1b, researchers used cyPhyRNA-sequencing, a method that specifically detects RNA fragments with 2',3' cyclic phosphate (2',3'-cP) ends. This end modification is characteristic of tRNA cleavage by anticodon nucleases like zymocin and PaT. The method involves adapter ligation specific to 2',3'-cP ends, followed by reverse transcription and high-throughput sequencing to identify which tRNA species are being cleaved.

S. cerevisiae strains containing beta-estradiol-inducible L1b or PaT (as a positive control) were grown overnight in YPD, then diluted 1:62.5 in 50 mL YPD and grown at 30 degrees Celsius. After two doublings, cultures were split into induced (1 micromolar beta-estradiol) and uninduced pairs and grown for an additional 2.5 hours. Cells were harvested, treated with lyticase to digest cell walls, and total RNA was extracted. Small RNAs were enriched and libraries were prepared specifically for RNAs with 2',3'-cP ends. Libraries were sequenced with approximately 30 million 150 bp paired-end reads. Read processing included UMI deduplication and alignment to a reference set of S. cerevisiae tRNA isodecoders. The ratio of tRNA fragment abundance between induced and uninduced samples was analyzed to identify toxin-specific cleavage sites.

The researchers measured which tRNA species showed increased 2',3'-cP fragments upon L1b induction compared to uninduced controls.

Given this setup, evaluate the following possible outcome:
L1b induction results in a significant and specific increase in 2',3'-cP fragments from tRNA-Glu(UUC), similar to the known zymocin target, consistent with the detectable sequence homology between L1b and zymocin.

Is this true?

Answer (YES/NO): YES